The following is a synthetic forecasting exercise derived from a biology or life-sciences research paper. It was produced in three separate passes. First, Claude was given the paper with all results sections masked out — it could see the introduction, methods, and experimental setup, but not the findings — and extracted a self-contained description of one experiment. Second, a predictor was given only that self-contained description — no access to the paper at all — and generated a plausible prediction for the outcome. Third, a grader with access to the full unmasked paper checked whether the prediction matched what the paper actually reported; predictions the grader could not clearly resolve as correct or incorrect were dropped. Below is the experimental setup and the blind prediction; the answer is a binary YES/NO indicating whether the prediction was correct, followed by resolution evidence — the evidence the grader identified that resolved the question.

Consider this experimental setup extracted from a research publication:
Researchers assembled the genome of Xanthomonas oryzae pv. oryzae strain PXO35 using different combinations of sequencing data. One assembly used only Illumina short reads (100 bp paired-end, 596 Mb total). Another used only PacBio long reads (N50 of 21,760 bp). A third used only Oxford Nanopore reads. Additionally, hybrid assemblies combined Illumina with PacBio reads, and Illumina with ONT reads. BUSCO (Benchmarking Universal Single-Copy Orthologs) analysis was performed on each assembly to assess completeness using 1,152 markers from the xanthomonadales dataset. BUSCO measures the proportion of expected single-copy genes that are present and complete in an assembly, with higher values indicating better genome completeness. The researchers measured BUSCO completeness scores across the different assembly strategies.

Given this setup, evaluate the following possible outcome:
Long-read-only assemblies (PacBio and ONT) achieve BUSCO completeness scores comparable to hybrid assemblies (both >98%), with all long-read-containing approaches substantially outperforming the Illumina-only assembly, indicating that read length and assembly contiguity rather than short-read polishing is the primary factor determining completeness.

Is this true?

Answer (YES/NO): NO